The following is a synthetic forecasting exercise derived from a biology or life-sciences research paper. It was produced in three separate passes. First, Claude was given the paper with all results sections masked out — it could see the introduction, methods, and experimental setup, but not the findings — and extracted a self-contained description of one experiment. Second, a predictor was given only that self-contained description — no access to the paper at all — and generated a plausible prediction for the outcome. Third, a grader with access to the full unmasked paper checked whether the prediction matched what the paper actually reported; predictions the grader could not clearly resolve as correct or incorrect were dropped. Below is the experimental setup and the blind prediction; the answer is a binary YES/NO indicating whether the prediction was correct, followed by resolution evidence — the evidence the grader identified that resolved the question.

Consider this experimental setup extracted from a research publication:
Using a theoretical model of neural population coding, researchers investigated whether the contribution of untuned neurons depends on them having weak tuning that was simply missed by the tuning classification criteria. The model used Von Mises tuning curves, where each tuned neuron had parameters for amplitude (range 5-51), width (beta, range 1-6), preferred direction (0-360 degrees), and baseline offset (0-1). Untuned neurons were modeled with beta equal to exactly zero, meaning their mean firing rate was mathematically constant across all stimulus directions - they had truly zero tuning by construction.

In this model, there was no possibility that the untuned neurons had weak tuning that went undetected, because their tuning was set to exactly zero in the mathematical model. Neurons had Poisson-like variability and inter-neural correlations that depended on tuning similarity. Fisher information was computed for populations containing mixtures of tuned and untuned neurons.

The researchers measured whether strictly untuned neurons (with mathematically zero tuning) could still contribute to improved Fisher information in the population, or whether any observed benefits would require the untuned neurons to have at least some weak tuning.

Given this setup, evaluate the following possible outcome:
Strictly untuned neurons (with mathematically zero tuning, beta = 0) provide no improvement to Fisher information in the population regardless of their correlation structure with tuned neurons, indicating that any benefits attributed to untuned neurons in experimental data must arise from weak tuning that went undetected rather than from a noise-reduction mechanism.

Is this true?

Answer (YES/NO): NO